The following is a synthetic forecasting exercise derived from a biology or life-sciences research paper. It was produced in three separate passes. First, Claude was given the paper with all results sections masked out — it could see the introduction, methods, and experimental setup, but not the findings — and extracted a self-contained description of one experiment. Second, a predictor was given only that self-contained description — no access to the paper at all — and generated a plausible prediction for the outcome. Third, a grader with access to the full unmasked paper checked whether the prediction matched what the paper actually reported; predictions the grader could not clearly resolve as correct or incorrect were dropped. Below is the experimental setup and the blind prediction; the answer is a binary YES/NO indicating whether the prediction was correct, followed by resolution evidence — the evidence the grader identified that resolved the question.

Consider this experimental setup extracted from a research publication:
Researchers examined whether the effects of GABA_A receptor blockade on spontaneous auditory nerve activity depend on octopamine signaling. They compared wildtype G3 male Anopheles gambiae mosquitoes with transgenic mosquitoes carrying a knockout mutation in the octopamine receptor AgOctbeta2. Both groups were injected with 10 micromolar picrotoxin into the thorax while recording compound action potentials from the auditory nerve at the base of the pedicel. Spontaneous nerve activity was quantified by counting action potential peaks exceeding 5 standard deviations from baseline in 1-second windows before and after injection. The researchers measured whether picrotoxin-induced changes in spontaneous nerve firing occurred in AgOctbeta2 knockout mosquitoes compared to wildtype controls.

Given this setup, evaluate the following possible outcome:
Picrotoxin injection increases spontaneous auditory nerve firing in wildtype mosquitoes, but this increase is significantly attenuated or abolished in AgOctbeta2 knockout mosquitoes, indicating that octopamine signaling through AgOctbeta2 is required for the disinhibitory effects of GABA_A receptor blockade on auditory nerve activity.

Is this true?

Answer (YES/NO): NO